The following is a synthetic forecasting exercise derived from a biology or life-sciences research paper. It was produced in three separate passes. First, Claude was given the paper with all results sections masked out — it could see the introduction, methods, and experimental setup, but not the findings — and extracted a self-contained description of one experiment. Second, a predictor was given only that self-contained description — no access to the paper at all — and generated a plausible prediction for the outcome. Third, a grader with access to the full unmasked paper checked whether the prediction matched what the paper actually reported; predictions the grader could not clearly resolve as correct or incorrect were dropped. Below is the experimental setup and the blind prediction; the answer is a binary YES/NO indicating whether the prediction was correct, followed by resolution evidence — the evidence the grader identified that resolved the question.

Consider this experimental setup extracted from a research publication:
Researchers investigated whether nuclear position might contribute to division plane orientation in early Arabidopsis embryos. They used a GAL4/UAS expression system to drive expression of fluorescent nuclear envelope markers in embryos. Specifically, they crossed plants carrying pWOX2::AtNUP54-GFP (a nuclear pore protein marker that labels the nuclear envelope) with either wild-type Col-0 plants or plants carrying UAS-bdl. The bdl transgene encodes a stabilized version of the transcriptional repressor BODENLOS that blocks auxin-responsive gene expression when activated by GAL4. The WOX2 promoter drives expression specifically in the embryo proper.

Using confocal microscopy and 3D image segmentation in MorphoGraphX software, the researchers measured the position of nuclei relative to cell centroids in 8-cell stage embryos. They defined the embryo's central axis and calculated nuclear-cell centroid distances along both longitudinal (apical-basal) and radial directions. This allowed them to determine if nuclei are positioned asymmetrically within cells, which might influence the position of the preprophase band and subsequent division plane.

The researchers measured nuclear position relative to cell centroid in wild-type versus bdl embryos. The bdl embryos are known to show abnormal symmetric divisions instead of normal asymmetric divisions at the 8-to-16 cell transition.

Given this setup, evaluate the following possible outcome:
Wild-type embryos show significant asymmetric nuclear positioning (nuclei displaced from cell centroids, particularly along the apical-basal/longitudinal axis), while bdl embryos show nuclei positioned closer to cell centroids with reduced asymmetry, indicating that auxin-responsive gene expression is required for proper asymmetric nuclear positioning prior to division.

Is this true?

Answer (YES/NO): NO